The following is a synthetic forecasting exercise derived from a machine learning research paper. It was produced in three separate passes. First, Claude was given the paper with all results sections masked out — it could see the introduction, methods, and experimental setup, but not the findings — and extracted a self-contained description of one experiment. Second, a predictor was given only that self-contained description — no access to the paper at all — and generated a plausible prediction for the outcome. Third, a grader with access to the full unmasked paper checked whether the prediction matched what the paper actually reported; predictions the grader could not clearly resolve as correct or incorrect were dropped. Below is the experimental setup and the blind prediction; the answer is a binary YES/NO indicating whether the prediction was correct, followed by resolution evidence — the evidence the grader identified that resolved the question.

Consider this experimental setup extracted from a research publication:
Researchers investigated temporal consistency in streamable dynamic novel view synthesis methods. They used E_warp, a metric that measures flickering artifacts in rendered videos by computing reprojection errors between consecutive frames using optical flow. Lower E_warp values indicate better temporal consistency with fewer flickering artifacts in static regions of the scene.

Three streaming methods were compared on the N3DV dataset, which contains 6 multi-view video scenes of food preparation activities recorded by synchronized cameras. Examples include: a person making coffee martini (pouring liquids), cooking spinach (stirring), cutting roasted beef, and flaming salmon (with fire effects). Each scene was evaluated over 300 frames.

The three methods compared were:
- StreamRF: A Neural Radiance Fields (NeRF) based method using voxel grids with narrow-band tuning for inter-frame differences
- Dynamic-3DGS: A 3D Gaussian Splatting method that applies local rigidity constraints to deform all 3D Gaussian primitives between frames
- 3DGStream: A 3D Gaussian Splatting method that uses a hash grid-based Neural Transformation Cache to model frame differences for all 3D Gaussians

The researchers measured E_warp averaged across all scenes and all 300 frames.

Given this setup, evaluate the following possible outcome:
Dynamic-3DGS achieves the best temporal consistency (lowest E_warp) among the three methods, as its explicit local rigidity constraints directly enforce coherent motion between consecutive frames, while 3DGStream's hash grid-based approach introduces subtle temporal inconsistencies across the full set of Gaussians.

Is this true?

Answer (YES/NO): NO